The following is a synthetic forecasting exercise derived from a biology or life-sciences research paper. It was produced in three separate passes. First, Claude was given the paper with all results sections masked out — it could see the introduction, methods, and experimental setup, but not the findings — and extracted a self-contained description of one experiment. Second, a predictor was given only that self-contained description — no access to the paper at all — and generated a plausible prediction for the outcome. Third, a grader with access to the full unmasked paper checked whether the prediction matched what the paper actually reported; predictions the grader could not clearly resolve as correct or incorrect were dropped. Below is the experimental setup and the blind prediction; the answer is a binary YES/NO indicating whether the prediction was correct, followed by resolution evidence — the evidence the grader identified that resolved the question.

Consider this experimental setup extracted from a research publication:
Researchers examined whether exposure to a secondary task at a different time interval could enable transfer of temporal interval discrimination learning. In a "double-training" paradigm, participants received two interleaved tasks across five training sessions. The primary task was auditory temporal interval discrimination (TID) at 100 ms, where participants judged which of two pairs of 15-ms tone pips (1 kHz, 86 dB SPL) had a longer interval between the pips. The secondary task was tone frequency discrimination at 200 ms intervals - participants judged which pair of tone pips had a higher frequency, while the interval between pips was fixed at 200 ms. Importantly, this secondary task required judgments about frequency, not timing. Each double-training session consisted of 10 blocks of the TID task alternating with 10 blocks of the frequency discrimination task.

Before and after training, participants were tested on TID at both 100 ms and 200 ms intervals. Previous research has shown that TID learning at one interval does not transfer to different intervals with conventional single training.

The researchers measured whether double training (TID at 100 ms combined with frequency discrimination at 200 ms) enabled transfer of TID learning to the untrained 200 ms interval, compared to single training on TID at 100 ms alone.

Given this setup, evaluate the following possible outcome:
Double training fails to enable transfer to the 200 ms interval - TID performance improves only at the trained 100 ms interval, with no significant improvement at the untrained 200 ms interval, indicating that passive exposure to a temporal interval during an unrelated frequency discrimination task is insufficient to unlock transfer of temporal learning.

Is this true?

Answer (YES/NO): NO